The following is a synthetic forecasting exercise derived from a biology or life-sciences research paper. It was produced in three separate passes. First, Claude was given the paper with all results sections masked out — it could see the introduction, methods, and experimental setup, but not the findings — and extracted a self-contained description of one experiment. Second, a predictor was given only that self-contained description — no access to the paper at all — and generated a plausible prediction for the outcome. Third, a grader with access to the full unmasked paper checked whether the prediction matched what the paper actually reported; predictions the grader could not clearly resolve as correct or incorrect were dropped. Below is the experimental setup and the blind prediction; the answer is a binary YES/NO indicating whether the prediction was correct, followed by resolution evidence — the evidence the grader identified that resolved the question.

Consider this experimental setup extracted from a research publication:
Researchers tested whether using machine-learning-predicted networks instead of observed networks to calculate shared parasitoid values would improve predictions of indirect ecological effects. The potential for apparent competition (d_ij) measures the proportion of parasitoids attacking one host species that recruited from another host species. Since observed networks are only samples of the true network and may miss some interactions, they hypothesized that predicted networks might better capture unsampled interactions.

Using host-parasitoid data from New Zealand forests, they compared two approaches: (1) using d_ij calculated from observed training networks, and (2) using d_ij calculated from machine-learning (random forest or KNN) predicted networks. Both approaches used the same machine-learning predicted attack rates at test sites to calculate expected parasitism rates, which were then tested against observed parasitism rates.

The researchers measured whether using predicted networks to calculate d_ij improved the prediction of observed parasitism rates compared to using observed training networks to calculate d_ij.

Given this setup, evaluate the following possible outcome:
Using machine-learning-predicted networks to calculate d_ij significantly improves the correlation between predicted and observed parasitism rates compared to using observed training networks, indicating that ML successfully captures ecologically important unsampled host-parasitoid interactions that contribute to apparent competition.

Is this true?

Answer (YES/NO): NO